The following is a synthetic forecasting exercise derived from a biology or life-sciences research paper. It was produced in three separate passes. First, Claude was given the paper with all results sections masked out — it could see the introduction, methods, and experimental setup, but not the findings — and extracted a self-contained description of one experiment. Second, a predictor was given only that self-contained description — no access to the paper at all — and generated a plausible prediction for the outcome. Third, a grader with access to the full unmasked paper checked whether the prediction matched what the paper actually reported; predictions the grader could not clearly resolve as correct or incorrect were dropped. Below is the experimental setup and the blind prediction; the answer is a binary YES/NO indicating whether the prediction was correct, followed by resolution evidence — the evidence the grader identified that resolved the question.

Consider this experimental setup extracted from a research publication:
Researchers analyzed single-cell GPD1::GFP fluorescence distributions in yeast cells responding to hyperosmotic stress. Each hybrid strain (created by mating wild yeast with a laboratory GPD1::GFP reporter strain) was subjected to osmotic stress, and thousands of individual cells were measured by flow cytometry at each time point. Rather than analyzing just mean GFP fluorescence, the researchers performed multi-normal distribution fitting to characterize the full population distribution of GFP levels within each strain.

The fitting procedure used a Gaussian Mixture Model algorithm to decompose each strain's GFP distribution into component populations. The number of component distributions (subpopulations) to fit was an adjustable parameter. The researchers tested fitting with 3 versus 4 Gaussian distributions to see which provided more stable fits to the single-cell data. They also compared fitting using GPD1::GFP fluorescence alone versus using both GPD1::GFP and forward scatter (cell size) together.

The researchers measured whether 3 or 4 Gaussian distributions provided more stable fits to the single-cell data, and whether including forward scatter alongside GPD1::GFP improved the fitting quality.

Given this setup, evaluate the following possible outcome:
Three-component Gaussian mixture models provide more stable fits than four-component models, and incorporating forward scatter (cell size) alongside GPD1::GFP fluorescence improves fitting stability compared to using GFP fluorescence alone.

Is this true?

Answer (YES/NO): NO